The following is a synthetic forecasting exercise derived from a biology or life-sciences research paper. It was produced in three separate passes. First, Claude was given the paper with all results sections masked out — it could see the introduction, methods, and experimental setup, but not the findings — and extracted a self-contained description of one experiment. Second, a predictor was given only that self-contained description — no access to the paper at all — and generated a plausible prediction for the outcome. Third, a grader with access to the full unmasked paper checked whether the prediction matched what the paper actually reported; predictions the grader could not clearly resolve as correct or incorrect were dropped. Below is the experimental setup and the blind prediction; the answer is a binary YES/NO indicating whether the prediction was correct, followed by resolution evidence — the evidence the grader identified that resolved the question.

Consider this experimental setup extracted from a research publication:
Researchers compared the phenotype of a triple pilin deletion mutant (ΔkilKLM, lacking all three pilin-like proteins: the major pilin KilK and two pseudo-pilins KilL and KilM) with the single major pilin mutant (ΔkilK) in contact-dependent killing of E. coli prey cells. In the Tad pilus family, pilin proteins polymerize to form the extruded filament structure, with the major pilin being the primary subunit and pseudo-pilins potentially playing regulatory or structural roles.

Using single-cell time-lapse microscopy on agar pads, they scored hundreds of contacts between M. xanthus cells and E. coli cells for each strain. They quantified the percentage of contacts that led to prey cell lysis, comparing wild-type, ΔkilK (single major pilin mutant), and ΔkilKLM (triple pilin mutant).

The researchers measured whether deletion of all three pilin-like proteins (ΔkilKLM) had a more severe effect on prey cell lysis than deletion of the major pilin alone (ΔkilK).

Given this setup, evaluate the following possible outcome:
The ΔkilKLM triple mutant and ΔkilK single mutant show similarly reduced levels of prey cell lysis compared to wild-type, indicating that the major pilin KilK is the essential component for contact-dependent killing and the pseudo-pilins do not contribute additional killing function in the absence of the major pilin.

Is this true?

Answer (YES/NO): NO